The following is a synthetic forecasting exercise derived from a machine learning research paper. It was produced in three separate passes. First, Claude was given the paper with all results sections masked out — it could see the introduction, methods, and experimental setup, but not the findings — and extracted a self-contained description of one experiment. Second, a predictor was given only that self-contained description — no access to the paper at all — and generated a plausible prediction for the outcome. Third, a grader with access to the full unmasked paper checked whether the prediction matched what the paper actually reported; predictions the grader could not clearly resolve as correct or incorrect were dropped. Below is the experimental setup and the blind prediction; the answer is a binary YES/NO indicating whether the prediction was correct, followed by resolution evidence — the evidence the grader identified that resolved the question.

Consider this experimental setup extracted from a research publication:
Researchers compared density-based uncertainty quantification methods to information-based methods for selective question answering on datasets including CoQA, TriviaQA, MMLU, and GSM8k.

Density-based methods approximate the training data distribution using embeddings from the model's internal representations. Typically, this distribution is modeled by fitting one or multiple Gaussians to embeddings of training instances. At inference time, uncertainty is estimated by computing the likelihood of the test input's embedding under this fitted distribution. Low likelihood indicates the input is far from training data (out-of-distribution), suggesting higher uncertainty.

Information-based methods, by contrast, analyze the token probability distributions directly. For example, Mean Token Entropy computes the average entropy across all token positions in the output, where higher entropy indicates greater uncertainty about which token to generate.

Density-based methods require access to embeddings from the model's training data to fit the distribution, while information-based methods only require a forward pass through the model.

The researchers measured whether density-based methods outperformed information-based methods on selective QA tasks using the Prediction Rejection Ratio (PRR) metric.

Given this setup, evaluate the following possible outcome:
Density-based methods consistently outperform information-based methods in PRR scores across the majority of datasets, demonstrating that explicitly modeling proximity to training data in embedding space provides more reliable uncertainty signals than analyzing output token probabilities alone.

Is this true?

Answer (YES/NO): NO